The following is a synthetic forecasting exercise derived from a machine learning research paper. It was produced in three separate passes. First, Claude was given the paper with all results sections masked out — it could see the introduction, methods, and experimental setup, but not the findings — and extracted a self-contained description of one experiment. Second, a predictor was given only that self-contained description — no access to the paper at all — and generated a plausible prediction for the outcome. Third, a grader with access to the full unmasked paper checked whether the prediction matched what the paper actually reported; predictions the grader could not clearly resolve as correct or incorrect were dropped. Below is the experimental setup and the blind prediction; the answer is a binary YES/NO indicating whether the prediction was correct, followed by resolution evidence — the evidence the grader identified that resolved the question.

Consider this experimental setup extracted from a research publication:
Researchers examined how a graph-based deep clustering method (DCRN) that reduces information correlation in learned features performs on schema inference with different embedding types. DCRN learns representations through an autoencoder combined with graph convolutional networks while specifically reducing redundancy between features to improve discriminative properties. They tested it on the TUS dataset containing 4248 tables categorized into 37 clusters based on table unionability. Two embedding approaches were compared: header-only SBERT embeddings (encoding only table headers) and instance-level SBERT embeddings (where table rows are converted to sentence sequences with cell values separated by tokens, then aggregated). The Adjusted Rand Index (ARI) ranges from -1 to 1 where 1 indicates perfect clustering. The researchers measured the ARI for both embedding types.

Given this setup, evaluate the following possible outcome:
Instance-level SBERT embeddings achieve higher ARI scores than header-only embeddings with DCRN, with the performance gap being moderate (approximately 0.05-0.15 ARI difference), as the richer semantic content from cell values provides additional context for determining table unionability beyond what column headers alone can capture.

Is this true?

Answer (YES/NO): NO